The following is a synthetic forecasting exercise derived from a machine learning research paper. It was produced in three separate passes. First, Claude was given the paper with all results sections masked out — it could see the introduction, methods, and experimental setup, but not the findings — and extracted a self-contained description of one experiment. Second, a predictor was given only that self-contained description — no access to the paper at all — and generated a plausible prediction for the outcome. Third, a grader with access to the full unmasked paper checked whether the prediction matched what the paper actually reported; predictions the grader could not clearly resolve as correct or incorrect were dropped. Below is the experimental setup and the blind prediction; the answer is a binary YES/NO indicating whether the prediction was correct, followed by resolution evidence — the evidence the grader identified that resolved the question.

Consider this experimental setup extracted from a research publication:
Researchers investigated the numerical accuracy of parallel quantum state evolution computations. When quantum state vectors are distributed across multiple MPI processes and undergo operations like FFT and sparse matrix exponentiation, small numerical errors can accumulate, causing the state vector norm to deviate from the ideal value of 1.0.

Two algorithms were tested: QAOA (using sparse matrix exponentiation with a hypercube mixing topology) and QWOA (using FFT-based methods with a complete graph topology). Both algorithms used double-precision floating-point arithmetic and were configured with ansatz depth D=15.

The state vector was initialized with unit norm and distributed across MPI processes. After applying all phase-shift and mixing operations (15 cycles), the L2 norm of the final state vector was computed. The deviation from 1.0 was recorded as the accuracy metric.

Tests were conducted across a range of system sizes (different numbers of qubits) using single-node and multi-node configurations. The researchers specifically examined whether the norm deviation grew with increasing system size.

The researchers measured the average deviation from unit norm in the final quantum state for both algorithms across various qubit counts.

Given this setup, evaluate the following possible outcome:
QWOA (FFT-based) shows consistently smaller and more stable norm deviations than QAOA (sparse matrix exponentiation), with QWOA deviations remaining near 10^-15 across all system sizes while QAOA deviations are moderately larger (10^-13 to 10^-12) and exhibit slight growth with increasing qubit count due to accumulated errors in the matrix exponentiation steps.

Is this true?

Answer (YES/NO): NO